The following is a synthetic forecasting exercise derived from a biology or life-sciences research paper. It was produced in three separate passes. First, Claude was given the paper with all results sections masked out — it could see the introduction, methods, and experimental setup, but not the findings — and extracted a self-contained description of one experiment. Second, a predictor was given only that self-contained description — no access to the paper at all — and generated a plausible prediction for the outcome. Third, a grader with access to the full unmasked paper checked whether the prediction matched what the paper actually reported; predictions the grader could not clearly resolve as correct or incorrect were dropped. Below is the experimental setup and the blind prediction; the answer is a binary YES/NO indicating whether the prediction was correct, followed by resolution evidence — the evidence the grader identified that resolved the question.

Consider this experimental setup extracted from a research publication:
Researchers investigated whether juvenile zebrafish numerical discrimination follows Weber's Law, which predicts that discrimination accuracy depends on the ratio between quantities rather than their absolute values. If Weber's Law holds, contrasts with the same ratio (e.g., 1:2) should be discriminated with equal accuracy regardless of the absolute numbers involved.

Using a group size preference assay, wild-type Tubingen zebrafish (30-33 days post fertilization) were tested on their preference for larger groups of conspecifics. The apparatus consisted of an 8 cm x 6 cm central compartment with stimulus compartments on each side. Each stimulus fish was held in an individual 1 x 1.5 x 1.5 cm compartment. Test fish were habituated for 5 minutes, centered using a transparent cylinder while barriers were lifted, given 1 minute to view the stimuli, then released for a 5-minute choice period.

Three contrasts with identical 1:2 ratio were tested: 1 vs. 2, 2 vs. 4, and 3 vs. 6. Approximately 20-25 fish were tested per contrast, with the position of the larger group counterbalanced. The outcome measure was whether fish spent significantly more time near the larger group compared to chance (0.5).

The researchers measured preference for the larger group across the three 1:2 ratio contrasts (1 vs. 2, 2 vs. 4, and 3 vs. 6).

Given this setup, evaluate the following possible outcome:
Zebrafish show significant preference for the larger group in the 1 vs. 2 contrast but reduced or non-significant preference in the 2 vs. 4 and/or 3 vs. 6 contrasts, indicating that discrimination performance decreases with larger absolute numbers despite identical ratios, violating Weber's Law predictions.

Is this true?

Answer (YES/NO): NO